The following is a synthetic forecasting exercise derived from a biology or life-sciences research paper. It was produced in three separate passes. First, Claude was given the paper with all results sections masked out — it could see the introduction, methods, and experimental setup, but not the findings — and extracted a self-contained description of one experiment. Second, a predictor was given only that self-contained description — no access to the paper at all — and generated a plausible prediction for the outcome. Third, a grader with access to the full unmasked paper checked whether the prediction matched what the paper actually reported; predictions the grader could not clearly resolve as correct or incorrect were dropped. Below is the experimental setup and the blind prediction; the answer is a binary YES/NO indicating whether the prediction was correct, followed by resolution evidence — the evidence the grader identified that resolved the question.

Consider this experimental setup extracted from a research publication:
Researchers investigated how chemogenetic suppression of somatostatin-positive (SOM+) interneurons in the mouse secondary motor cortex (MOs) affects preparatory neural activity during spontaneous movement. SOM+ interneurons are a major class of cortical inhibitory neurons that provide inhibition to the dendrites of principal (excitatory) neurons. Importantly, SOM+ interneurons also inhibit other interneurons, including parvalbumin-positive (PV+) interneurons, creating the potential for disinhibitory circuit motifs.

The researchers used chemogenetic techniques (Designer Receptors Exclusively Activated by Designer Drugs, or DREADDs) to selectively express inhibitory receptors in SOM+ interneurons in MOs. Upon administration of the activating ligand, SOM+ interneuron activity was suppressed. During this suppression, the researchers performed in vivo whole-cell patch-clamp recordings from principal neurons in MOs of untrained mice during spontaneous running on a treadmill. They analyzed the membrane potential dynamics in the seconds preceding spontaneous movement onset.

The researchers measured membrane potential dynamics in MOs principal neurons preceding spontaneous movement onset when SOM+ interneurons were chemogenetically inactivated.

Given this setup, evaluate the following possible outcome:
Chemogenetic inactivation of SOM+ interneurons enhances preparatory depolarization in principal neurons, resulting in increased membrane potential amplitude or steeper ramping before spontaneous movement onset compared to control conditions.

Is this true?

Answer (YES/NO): NO